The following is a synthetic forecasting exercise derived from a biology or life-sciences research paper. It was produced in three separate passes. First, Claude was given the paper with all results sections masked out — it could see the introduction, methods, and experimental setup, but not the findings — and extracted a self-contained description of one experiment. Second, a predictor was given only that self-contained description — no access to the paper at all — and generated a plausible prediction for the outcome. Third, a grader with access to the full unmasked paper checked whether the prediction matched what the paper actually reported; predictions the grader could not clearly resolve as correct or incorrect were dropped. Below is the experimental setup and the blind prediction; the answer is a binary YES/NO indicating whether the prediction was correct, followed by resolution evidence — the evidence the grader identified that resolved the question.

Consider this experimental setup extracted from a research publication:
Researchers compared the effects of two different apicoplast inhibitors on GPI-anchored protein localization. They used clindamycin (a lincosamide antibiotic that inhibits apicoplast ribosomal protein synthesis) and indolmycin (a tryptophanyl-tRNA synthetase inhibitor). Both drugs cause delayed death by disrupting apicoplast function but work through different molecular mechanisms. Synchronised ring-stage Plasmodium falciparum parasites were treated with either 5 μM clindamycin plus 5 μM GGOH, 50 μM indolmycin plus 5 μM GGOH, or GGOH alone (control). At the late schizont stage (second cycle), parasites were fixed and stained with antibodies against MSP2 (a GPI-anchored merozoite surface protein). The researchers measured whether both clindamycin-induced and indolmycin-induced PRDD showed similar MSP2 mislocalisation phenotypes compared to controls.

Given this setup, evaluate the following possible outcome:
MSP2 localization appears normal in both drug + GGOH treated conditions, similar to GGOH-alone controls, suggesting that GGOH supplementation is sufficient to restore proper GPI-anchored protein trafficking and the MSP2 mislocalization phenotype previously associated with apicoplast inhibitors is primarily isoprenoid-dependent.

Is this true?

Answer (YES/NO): NO